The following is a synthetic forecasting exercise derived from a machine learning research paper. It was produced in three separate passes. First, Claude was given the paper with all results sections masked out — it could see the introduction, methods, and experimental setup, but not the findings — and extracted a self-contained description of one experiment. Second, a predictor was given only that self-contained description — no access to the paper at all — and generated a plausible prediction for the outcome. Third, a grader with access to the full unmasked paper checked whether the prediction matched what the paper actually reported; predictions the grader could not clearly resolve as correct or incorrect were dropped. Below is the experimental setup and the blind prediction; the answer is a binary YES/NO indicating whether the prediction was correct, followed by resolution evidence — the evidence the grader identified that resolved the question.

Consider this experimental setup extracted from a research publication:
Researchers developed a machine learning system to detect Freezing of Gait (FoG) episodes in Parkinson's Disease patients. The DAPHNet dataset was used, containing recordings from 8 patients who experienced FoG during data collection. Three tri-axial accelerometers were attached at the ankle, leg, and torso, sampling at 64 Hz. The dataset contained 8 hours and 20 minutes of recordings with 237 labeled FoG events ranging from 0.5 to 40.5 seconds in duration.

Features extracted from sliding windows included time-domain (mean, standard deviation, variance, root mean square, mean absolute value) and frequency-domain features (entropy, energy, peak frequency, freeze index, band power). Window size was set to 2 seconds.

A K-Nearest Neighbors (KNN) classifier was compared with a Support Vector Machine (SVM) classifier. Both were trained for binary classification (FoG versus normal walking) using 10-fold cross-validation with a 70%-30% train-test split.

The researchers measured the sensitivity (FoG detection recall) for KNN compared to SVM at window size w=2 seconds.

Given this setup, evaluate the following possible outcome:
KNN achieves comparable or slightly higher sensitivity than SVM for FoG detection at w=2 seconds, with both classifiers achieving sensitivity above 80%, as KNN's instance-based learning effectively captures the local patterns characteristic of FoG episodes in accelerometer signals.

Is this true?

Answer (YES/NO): NO